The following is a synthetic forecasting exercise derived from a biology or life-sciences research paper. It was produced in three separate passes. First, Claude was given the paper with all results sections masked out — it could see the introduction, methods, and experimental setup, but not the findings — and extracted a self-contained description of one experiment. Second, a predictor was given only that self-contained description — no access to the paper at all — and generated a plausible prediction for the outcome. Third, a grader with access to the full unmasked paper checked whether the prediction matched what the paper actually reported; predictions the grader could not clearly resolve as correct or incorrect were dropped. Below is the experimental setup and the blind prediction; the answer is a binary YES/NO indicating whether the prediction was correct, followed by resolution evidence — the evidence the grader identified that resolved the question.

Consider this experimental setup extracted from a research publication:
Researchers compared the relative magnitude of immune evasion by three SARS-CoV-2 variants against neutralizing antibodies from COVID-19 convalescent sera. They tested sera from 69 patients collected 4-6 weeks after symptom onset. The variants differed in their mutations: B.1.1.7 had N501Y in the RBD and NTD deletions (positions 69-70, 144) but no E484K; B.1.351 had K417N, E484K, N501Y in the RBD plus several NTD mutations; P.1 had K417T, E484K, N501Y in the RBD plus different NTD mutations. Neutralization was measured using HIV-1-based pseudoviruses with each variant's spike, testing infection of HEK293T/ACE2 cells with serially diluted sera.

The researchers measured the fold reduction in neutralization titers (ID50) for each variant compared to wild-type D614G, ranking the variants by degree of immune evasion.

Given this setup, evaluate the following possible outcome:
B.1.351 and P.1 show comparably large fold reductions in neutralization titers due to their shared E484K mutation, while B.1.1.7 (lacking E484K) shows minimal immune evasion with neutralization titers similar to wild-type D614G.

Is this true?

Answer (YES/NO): NO